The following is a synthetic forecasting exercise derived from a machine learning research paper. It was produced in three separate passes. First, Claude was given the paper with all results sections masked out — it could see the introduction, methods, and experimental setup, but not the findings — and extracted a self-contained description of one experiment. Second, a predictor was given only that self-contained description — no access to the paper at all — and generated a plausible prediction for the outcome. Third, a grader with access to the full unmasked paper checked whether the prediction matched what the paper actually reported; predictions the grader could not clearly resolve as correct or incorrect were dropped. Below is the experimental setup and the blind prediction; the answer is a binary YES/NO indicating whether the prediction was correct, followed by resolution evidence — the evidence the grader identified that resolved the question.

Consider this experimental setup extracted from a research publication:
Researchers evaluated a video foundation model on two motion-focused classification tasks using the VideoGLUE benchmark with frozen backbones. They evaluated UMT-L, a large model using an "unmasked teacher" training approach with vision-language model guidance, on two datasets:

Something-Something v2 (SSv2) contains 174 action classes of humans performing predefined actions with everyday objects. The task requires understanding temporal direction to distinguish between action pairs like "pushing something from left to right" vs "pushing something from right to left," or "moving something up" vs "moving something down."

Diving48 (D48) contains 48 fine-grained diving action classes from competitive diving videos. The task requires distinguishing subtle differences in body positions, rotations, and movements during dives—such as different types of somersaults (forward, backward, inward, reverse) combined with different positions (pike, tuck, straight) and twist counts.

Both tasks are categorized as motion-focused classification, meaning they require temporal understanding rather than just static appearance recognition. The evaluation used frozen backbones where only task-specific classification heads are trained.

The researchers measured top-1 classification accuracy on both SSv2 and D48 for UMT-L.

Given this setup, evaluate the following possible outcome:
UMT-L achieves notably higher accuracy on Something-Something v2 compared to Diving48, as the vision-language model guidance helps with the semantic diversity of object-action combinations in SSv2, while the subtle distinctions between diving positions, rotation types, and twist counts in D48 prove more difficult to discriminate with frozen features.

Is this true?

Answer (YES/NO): YES